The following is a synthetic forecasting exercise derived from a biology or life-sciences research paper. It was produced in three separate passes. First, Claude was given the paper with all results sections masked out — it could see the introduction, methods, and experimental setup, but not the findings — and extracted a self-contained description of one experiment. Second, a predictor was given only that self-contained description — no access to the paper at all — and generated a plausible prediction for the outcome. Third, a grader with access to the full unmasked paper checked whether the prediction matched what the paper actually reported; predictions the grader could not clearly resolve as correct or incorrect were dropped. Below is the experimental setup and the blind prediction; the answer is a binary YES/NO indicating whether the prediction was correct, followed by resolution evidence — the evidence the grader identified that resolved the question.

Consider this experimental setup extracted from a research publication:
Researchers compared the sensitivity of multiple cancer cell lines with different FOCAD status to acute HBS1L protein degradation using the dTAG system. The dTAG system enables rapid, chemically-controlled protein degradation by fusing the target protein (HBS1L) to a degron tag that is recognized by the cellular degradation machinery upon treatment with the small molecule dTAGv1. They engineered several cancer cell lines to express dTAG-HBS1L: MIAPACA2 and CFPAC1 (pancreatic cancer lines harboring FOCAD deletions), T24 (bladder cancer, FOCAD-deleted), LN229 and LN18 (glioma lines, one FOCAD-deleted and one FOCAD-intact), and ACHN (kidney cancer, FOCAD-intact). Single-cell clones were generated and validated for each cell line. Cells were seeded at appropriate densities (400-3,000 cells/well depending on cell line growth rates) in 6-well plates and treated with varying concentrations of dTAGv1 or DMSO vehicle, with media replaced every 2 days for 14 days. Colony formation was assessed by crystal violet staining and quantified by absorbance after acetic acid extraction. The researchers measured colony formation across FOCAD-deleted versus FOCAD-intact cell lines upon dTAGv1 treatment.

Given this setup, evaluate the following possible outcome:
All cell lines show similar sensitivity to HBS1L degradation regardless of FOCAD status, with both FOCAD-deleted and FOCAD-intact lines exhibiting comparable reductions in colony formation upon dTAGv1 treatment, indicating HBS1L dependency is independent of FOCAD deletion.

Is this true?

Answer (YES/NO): NO